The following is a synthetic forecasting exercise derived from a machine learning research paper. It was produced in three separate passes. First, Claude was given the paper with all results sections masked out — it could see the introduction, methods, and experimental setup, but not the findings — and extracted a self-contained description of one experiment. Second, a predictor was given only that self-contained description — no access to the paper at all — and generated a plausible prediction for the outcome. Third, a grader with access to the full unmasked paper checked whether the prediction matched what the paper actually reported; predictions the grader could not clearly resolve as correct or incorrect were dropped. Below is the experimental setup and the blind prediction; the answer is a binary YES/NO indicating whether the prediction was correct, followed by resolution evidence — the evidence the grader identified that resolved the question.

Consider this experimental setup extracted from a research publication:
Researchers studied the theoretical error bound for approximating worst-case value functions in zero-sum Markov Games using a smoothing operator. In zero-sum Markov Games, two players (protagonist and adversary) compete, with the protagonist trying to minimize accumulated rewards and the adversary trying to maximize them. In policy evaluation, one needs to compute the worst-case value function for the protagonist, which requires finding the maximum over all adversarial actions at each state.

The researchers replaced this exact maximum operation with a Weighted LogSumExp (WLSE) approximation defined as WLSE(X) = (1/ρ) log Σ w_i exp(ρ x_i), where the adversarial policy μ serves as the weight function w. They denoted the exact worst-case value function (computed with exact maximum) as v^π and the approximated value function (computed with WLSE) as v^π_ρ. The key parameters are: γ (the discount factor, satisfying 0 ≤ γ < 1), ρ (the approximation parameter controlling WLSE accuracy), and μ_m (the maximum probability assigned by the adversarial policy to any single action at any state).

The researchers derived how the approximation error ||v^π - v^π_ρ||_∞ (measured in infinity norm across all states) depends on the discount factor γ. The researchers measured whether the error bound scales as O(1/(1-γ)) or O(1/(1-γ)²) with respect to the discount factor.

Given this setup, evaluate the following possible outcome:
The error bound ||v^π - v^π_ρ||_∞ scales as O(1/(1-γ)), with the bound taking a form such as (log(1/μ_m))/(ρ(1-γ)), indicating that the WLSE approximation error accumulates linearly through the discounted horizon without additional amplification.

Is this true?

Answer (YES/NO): YES